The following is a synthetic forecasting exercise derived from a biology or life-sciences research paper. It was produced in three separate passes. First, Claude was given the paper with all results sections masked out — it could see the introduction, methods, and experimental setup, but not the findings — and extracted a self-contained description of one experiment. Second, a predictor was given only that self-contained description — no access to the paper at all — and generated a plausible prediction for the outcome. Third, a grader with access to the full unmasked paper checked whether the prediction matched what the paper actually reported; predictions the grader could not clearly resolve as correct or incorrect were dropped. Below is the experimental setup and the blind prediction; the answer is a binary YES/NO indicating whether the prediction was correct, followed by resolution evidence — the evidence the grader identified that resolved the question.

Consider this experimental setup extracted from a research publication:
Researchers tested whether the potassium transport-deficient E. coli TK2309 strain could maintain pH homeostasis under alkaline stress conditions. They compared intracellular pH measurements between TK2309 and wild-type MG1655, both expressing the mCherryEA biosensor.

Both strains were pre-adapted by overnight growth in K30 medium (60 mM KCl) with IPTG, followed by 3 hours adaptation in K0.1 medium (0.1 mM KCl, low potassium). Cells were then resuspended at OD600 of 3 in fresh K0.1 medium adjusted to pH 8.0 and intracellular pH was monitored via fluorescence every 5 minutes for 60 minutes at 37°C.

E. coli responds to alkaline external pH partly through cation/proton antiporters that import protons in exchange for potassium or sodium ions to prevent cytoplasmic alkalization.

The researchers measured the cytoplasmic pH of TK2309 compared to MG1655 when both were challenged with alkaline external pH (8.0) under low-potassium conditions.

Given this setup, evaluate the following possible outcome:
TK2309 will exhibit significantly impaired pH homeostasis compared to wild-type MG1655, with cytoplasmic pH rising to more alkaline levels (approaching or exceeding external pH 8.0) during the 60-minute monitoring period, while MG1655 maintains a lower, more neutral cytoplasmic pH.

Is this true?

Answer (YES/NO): NO